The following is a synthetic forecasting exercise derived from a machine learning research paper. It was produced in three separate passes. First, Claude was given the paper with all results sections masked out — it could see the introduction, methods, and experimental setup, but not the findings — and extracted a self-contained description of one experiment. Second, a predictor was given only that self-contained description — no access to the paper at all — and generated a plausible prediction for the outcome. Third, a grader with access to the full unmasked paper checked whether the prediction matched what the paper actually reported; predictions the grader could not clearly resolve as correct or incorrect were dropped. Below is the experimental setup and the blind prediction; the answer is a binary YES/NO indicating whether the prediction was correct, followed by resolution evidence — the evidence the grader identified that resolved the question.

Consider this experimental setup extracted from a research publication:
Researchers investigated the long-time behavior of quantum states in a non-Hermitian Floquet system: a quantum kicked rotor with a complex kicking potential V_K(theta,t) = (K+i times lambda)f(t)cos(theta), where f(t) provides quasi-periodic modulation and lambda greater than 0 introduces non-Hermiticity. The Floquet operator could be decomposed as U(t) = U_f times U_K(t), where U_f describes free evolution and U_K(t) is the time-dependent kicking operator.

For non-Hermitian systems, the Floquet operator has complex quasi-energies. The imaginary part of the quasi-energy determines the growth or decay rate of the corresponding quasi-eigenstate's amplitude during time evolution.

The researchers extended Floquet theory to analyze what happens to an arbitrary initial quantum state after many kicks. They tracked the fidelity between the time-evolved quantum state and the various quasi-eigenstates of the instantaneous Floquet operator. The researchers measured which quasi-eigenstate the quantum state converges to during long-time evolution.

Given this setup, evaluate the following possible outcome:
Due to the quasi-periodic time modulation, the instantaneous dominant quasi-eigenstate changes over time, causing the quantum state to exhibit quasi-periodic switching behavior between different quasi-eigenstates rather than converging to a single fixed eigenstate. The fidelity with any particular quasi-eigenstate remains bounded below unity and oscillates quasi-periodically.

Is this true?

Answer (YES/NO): NO